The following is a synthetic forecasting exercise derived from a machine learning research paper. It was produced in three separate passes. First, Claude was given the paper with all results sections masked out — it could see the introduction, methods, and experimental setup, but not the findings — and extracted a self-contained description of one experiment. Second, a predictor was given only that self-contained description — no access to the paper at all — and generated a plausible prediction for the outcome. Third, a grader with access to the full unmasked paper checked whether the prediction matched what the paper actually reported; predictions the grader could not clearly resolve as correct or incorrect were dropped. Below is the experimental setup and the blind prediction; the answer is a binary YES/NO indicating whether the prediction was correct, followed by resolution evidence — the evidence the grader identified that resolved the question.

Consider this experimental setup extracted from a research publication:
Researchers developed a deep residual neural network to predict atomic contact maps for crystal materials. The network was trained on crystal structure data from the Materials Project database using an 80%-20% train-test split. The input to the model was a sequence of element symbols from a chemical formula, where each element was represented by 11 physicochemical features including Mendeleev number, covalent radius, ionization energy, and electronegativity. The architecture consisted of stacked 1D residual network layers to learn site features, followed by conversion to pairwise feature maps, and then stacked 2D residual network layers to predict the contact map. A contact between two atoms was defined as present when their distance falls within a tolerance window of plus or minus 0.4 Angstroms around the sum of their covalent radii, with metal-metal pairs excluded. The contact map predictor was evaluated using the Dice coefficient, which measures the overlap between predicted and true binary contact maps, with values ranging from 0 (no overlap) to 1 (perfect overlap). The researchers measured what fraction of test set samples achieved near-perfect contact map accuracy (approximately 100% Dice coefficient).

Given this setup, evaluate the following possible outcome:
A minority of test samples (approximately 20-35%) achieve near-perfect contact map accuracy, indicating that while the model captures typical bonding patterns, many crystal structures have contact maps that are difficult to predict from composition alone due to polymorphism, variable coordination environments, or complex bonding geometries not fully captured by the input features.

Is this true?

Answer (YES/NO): NO